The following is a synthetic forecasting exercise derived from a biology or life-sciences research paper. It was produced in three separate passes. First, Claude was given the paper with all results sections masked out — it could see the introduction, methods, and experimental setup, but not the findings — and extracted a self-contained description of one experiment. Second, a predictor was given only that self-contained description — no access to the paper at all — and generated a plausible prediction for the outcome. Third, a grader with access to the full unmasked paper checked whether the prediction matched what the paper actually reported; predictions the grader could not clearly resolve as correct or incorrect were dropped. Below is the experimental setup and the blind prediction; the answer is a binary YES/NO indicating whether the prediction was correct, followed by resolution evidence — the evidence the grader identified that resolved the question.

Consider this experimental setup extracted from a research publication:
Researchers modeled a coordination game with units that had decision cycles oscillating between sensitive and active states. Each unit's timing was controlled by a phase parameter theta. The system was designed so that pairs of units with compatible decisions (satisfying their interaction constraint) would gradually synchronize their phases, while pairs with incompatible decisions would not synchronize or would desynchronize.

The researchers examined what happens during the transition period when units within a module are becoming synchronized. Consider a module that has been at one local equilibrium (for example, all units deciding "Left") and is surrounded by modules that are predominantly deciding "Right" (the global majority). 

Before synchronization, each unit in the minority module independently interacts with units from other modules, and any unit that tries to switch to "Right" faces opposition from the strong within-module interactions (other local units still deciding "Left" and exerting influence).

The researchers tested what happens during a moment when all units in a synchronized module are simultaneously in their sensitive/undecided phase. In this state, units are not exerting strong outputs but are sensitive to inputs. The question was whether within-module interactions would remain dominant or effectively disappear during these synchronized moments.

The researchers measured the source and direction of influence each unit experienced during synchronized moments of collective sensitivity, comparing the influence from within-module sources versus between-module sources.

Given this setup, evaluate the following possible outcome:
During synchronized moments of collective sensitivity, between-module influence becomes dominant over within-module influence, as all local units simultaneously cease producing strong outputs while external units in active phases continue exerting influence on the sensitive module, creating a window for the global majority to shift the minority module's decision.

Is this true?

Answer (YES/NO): YES